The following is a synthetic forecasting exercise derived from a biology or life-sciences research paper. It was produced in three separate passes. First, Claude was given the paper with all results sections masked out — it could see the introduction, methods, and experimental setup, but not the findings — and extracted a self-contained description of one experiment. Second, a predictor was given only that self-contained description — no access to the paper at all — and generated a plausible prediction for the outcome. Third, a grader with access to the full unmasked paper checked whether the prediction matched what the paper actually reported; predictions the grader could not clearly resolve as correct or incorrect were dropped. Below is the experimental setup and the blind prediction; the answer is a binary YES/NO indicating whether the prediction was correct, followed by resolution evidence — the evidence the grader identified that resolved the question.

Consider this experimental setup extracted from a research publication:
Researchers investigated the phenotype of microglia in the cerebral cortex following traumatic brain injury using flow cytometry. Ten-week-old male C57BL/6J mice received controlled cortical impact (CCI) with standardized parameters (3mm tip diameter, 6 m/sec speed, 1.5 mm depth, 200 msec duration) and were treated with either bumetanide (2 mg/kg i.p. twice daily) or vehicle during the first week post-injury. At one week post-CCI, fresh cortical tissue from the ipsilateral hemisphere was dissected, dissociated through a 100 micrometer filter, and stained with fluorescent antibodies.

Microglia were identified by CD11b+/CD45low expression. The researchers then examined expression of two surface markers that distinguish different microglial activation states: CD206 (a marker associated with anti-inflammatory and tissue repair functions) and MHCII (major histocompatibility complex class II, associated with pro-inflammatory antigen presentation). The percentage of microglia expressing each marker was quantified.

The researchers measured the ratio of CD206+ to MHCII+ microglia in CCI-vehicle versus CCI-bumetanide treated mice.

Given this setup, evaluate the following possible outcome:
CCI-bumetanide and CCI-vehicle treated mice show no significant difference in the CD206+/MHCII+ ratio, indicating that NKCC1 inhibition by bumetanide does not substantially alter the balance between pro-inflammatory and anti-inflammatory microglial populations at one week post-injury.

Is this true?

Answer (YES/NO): NO